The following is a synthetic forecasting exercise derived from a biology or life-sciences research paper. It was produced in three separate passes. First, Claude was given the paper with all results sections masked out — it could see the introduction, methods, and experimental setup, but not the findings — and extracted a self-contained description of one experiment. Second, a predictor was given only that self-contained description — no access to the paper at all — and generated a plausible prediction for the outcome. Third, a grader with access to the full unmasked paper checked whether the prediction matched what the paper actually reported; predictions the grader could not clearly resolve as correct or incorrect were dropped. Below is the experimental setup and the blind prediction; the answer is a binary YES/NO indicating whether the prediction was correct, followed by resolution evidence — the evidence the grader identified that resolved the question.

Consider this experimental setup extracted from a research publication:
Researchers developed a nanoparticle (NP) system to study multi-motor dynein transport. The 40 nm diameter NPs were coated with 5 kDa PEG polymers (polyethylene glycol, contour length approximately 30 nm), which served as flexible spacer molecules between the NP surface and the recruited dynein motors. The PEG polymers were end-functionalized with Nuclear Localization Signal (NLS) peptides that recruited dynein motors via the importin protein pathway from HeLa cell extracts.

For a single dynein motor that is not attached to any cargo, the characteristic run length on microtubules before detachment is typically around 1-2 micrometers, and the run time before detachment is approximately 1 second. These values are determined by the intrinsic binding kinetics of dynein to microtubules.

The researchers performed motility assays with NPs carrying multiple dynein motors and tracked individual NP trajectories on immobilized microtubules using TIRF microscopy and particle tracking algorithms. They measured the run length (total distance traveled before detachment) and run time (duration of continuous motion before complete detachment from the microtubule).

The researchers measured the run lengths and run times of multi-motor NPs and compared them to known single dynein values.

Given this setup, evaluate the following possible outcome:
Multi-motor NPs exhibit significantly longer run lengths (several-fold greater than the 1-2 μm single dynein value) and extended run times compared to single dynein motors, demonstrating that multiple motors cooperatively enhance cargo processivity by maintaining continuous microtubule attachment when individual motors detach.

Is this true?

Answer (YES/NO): YES